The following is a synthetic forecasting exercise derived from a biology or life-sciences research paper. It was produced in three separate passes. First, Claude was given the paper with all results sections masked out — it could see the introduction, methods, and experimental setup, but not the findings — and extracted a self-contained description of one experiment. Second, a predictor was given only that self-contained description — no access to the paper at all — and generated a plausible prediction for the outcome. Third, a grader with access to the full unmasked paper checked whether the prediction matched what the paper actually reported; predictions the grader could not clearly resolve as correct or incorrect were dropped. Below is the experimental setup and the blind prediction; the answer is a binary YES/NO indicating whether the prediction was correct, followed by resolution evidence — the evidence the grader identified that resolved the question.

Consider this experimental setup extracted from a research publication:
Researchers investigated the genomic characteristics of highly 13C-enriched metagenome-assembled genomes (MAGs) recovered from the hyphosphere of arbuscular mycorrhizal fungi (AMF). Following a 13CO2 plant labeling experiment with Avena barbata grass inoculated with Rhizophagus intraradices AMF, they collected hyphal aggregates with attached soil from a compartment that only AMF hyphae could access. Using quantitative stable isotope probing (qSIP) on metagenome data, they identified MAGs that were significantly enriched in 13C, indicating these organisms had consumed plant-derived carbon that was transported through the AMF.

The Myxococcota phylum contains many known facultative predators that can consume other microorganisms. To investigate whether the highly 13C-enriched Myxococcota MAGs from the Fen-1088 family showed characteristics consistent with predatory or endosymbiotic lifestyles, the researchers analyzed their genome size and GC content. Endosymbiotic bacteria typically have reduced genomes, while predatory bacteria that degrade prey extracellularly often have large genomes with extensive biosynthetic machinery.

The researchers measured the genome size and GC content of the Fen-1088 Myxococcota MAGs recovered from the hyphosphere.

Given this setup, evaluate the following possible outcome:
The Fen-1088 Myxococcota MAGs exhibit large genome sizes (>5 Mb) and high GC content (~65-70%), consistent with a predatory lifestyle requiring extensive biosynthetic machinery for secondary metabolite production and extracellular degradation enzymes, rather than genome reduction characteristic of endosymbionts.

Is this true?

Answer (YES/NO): NO